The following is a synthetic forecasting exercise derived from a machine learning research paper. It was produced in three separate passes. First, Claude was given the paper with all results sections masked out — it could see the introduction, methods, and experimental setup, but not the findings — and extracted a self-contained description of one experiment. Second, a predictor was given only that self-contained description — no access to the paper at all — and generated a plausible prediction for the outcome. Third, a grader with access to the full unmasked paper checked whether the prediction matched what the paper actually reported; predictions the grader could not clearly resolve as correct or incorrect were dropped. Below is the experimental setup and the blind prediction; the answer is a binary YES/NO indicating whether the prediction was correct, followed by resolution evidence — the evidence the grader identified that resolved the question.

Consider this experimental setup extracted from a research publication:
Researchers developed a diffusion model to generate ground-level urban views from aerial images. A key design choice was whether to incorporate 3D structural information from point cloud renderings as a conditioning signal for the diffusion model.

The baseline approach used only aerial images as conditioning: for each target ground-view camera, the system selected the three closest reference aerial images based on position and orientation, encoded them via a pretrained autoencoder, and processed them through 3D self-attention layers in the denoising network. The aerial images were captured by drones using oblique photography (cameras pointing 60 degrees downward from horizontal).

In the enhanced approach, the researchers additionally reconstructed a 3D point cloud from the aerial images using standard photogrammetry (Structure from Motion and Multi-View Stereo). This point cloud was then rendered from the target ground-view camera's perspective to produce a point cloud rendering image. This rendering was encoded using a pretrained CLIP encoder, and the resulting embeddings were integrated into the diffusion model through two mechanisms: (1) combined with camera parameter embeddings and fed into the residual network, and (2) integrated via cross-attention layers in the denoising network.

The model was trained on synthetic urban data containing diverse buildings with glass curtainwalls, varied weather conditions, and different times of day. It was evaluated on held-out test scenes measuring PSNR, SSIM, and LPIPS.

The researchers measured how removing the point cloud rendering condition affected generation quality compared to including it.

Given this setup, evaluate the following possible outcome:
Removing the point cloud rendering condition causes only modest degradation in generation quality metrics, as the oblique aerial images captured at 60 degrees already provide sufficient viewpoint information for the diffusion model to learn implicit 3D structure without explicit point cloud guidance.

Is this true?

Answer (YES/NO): NO